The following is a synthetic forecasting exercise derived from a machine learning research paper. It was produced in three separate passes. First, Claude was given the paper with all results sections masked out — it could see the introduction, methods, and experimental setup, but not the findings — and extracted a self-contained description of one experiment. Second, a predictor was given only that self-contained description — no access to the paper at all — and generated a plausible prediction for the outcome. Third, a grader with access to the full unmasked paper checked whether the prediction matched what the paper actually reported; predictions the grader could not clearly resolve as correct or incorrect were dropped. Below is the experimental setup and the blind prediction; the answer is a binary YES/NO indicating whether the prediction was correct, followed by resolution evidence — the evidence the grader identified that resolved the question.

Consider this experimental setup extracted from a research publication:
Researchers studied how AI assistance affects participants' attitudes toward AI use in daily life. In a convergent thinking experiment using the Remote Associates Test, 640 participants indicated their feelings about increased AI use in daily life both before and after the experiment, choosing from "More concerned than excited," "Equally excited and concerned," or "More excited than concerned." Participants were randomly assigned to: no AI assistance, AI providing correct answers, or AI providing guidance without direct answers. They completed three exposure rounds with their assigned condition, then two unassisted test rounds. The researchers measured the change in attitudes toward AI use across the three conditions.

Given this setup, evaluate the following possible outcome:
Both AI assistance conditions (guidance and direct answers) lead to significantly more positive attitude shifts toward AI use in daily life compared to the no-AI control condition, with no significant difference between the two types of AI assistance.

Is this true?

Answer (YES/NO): NO